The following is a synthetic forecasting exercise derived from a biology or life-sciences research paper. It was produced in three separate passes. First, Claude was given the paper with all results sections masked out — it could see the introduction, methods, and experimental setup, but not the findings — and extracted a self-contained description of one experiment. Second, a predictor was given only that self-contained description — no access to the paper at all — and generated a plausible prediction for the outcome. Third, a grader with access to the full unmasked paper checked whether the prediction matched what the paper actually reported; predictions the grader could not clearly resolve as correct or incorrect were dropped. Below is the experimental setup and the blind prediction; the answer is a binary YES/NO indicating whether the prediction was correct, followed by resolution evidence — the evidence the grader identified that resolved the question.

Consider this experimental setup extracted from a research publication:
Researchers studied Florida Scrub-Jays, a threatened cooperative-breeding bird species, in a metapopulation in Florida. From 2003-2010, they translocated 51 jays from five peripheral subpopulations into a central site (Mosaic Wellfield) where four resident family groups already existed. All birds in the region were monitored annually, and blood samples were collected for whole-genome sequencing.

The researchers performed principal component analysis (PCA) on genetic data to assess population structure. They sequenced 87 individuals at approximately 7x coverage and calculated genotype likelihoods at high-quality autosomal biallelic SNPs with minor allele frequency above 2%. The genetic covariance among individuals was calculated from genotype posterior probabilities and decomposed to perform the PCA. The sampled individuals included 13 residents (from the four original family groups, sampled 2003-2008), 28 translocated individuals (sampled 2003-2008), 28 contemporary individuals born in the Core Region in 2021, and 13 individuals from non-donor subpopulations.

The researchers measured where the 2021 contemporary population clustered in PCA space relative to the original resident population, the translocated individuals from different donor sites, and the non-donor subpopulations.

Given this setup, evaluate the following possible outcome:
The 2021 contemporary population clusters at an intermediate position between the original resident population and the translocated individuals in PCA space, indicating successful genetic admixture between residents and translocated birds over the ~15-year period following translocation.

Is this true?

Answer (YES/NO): NO